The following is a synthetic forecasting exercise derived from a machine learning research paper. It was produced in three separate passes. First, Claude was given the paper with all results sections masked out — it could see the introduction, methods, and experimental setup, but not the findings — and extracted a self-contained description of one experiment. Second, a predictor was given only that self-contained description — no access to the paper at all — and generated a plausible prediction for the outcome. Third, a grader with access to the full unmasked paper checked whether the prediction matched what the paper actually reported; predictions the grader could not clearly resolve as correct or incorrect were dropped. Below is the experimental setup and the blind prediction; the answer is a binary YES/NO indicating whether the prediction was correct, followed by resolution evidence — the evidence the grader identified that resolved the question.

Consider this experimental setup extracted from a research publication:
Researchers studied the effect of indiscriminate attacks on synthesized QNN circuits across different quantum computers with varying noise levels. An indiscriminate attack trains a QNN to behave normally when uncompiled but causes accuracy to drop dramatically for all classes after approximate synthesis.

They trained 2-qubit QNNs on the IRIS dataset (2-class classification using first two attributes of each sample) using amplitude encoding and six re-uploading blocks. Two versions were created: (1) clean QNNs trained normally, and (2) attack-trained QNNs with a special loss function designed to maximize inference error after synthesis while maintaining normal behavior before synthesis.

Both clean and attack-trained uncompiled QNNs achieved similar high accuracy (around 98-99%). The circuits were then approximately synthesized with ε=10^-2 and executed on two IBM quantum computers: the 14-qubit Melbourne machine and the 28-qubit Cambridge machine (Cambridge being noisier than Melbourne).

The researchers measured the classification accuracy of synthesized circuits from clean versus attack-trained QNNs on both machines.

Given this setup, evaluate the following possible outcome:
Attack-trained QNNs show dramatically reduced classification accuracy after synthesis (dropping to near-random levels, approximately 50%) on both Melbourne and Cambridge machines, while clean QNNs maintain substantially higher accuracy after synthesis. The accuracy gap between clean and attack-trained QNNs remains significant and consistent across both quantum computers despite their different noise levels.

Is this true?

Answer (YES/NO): NO